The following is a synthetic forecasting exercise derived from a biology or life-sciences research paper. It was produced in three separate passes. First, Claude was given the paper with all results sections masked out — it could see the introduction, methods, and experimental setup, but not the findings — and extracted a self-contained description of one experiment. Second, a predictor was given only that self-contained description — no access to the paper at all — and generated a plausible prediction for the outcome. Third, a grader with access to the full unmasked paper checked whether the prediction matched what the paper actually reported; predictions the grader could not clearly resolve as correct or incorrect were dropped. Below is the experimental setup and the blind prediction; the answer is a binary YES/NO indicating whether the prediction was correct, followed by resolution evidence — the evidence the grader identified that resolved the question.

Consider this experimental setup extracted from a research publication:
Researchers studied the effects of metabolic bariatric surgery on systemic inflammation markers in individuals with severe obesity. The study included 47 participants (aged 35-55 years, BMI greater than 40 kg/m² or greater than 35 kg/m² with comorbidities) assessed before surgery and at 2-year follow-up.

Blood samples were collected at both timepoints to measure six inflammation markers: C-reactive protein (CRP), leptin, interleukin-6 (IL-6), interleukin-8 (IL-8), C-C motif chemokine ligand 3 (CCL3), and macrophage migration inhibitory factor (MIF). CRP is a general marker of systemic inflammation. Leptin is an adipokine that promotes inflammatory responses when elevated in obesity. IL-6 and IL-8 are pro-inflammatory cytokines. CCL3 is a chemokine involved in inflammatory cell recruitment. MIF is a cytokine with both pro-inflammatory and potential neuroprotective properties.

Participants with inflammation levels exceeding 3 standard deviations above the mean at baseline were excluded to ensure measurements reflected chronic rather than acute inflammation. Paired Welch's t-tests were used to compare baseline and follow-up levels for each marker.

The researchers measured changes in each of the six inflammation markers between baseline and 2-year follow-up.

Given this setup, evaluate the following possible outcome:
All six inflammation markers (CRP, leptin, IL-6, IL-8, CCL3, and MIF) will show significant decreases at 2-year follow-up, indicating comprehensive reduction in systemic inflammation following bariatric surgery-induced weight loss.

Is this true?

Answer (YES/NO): NO